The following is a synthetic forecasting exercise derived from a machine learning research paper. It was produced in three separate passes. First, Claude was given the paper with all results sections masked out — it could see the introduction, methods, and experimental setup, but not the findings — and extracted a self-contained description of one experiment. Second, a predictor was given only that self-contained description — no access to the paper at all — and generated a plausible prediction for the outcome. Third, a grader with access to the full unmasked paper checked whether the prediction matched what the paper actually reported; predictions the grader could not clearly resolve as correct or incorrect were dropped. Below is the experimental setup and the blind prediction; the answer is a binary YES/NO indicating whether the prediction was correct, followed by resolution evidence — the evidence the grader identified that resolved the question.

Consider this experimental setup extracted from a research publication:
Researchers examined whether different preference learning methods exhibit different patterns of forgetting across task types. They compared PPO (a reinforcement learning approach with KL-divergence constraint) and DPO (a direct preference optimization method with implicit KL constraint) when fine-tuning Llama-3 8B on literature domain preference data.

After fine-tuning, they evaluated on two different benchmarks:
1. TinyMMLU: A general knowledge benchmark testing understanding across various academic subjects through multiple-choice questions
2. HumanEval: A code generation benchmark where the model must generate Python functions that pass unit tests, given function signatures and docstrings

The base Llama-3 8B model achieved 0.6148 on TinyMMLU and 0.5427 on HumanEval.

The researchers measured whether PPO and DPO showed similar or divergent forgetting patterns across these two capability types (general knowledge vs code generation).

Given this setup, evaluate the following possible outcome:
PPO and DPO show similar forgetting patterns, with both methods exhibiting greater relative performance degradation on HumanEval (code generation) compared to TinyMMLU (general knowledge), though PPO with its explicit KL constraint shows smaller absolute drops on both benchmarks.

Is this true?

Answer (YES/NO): NO